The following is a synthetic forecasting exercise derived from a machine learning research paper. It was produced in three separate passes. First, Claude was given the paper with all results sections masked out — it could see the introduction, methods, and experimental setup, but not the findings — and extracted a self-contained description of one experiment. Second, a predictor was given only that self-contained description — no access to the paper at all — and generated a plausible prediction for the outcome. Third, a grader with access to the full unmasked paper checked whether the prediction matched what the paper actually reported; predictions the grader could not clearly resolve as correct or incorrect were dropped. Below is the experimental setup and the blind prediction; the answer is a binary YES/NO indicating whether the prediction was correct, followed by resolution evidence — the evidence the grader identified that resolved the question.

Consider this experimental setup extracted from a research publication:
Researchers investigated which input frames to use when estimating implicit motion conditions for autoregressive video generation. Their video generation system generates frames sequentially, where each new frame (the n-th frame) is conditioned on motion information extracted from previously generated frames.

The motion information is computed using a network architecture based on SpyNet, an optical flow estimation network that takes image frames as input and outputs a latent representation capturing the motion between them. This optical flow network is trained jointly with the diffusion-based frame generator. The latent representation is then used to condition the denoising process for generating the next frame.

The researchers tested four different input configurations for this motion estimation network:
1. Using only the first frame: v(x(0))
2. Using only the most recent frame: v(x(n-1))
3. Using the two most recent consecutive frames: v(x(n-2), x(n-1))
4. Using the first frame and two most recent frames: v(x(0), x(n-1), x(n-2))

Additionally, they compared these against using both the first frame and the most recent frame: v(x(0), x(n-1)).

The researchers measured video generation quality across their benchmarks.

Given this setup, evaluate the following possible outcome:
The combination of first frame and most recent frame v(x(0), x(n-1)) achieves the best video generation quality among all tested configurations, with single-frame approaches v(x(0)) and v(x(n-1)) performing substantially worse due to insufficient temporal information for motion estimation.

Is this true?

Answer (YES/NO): YES